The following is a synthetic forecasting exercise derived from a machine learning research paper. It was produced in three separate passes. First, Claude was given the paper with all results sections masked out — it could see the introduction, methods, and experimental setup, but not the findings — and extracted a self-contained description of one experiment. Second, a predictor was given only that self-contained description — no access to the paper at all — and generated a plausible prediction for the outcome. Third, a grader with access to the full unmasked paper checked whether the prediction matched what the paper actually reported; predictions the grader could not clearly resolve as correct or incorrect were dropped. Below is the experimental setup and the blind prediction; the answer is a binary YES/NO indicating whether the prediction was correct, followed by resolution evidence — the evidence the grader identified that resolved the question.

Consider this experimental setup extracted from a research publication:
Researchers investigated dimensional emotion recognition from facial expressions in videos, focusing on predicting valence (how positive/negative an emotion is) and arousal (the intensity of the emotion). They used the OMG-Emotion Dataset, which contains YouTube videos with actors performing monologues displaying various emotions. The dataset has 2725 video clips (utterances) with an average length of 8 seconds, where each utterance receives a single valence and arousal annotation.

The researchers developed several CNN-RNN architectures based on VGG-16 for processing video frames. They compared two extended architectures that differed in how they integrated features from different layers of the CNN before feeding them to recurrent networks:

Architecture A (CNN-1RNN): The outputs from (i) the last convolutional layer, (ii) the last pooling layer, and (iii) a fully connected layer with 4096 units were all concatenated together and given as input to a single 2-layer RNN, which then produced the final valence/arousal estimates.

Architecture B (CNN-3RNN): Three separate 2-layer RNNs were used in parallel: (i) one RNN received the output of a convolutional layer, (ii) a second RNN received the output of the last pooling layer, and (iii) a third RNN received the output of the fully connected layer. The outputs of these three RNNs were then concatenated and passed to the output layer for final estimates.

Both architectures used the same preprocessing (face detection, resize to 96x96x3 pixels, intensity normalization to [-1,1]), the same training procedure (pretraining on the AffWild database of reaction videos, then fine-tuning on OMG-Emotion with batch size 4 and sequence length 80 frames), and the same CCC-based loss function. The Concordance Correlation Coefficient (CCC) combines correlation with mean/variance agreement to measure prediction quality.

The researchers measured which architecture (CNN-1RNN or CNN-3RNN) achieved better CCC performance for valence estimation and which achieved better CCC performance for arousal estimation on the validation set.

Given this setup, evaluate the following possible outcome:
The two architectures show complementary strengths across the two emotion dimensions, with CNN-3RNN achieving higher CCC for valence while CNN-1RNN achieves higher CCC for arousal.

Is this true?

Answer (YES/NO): YES